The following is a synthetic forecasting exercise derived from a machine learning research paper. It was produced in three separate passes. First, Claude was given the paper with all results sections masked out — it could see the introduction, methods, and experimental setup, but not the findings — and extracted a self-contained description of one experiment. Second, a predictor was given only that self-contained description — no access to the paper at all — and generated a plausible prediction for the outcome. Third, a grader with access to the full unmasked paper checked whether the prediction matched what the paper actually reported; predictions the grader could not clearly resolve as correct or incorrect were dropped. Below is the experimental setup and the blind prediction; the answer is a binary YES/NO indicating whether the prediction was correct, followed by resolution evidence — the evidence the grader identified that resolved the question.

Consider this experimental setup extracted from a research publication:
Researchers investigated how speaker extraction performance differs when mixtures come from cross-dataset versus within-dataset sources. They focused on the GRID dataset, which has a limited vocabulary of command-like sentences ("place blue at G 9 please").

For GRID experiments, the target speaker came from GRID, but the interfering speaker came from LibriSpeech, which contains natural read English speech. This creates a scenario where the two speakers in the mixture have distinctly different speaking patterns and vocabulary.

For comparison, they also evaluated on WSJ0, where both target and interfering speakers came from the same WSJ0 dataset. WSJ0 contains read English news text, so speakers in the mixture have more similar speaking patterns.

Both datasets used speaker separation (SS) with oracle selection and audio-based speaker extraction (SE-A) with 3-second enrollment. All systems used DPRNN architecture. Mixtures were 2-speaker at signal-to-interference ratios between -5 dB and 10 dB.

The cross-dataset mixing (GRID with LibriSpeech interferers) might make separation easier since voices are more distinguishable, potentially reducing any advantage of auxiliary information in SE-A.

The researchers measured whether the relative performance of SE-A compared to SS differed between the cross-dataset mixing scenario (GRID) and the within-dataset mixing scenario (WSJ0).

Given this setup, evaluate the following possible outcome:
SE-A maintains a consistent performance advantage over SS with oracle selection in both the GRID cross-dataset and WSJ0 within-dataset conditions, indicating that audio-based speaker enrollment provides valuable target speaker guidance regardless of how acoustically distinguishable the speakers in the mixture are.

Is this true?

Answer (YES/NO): NO